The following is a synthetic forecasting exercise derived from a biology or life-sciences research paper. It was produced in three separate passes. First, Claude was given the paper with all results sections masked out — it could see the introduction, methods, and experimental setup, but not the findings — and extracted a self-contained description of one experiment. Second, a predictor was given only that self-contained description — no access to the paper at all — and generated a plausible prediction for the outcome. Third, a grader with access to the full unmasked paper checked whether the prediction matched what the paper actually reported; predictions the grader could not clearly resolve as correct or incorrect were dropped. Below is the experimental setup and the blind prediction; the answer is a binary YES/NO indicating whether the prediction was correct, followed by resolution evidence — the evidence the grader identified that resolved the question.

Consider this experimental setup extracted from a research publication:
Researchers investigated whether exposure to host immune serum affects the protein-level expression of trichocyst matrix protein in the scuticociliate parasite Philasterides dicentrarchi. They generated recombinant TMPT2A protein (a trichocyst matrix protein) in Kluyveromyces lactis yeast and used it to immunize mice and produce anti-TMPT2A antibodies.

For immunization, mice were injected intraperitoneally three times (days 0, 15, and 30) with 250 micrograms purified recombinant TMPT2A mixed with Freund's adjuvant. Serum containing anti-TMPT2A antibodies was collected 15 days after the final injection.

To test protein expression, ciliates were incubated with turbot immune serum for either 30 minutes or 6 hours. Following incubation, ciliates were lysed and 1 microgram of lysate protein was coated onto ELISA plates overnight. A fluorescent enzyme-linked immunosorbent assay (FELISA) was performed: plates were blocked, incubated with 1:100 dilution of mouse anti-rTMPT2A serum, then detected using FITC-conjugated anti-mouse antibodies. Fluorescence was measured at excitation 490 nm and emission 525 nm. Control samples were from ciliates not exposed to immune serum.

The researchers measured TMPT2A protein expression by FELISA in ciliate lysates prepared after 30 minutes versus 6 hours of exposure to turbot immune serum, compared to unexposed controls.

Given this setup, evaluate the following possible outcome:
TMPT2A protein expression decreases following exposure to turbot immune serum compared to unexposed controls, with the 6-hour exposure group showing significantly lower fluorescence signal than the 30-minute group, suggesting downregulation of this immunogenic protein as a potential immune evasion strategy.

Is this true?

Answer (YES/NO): NO